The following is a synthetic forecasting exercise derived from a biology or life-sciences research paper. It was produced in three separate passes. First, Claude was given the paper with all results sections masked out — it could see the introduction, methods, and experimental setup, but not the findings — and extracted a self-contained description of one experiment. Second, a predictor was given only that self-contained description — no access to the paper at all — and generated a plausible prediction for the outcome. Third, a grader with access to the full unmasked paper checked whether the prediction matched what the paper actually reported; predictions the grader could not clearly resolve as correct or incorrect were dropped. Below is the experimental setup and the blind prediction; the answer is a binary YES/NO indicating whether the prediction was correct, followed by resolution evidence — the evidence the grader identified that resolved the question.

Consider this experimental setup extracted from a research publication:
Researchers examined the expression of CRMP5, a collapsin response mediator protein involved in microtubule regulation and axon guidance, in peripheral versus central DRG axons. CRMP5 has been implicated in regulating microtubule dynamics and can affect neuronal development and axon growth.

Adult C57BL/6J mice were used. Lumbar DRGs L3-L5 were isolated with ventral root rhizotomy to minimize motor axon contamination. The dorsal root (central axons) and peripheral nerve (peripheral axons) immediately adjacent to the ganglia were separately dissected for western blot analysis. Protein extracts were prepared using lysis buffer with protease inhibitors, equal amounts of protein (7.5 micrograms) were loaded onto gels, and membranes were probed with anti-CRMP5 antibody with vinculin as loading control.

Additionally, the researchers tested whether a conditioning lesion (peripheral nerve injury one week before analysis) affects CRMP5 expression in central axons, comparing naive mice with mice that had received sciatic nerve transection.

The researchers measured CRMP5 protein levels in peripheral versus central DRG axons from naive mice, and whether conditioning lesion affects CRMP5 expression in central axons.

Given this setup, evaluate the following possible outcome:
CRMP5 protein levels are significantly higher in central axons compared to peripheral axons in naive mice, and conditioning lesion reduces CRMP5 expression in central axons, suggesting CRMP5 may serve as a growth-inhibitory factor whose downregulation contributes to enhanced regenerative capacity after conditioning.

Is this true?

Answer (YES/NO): NO